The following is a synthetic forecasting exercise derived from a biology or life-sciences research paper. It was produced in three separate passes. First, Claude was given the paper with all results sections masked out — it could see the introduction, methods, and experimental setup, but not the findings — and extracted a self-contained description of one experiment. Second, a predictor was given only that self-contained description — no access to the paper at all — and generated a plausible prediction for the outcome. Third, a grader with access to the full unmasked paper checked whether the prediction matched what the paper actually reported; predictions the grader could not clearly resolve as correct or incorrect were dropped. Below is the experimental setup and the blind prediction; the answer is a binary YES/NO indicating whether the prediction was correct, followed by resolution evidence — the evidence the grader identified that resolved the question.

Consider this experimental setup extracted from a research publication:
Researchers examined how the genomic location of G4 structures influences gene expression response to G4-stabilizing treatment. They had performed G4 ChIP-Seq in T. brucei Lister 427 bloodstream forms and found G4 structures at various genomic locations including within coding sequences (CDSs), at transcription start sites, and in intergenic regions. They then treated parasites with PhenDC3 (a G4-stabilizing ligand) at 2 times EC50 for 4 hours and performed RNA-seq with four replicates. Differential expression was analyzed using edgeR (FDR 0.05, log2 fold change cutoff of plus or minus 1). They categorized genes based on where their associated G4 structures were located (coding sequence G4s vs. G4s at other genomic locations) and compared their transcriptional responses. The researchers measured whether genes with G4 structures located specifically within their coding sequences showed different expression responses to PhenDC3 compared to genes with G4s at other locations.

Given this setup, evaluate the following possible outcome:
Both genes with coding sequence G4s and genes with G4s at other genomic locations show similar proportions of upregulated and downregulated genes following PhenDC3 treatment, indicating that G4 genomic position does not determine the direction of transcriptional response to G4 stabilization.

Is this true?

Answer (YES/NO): NO